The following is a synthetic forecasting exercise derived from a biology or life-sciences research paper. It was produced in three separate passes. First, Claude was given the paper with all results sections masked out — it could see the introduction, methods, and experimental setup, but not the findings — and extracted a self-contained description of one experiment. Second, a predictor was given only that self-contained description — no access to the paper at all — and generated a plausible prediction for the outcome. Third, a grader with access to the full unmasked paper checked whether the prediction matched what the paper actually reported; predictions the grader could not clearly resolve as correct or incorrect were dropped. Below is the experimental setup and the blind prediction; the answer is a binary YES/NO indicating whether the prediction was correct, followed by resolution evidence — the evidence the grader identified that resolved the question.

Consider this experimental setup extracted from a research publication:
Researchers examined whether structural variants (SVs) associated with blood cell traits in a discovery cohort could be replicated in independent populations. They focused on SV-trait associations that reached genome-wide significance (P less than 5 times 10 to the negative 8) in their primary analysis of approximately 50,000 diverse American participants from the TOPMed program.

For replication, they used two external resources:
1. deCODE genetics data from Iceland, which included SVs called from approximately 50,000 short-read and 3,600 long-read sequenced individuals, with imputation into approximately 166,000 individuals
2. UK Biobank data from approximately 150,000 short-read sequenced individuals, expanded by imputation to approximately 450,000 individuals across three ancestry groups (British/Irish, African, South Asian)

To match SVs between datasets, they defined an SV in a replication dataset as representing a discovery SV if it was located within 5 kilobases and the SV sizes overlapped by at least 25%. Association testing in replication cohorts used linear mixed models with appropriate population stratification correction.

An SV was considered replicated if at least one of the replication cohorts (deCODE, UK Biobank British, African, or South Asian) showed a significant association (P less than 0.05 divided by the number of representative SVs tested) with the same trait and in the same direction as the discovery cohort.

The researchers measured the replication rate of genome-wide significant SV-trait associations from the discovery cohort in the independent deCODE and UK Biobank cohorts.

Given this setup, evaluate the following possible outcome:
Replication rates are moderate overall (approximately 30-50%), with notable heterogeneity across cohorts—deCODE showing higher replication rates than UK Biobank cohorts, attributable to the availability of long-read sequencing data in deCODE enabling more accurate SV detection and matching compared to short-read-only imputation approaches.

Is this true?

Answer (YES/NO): NO